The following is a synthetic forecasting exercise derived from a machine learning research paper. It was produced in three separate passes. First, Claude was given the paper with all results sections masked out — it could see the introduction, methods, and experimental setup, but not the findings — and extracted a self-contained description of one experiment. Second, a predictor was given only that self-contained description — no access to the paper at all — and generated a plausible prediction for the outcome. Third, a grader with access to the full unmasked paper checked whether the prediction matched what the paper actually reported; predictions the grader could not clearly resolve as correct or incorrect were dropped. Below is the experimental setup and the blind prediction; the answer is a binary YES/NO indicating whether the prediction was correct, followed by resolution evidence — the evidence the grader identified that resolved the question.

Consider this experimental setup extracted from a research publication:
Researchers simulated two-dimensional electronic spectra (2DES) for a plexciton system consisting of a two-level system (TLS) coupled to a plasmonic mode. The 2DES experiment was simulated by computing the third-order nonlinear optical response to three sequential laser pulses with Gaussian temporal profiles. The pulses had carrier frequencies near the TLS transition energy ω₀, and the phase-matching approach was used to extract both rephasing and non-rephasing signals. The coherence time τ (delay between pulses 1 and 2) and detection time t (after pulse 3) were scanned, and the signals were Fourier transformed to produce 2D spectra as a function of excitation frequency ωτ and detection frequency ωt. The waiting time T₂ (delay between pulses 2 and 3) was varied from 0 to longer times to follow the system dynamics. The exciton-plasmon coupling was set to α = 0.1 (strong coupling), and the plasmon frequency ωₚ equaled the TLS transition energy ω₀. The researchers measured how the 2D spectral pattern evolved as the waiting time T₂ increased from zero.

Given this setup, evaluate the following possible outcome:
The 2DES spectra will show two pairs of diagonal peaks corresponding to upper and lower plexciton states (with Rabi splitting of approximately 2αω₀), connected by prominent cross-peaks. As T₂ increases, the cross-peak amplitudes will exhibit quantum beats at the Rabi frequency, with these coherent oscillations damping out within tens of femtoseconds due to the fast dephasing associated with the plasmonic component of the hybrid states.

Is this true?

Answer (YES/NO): NO